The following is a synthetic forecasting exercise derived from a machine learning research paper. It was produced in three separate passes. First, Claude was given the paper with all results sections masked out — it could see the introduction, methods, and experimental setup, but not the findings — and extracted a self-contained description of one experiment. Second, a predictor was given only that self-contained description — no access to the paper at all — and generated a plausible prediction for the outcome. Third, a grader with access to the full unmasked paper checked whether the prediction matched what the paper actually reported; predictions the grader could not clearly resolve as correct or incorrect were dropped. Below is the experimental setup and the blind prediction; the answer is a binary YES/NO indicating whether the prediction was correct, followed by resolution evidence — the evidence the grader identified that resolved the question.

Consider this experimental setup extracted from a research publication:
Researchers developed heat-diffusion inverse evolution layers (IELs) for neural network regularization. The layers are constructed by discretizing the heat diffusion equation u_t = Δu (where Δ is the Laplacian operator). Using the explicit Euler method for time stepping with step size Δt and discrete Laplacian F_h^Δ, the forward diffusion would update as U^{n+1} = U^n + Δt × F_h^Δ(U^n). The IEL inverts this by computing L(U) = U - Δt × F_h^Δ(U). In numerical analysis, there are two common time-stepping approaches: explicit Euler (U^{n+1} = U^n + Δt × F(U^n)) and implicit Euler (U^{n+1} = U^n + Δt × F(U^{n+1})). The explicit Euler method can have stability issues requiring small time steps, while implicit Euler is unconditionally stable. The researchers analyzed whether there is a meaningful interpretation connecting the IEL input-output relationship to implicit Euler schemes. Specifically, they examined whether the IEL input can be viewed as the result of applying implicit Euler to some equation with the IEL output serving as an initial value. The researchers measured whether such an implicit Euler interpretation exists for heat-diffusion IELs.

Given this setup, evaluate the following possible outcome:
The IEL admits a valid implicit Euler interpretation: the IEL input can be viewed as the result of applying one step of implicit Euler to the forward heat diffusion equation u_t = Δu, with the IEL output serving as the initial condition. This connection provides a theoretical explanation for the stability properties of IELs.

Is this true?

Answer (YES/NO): YES